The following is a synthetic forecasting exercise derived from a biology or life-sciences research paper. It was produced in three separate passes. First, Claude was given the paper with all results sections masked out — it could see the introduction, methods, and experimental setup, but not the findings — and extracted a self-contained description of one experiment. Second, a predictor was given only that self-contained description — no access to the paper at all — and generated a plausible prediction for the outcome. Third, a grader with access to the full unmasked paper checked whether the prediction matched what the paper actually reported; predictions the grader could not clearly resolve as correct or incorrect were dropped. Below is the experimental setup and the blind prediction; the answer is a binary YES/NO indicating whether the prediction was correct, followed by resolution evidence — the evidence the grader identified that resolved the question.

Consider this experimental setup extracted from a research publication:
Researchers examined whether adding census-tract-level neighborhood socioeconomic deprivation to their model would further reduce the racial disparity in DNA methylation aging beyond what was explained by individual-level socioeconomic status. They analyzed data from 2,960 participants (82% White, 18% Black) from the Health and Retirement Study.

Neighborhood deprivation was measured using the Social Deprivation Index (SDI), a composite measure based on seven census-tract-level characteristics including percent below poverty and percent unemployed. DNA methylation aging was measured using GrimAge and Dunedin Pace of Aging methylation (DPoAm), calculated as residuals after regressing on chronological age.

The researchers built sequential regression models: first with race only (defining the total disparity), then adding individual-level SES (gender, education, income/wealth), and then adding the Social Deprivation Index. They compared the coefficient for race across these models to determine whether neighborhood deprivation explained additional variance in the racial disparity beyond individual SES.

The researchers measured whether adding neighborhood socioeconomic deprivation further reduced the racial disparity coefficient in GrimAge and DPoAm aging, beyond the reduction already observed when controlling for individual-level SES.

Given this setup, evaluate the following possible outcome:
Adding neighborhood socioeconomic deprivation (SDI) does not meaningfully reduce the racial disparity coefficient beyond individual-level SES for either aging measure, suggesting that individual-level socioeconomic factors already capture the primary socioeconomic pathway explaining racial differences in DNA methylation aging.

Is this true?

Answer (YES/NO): NO